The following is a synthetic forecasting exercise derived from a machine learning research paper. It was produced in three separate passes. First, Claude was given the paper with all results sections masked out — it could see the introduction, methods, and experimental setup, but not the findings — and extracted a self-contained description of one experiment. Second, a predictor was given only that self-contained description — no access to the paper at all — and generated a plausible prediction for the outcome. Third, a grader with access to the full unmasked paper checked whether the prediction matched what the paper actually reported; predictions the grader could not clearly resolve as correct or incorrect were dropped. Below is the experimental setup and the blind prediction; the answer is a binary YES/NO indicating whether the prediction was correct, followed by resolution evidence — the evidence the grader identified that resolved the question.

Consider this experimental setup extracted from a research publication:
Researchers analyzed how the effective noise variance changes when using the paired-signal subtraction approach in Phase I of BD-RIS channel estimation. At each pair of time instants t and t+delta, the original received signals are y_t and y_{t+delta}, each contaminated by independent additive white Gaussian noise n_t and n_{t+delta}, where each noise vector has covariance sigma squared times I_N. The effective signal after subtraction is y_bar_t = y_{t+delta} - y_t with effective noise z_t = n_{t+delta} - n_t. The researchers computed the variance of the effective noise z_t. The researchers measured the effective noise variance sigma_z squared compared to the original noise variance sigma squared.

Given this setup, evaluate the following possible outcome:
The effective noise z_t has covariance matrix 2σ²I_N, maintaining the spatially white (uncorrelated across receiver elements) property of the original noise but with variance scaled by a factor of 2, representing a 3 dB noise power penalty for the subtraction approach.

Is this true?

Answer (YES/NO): YES